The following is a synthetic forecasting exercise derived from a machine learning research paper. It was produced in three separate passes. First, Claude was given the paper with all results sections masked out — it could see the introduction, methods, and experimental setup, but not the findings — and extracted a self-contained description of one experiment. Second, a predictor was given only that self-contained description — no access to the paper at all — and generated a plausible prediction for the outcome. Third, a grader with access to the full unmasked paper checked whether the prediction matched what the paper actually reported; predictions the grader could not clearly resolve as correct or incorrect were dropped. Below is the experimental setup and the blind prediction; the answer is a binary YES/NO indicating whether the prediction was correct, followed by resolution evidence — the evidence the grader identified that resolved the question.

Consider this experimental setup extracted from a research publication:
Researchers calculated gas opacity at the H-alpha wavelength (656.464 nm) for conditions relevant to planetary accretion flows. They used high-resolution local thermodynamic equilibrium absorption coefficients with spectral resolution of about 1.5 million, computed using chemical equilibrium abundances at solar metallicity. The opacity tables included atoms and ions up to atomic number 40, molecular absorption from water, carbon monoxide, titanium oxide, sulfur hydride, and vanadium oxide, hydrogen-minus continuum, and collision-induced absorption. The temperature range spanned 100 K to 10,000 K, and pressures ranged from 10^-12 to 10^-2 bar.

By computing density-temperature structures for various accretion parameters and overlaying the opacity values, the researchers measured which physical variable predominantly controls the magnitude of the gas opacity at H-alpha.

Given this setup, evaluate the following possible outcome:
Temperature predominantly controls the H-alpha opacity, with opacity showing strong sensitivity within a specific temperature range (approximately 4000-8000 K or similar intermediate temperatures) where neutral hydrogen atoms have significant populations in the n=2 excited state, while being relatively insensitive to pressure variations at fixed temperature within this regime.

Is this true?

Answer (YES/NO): NO